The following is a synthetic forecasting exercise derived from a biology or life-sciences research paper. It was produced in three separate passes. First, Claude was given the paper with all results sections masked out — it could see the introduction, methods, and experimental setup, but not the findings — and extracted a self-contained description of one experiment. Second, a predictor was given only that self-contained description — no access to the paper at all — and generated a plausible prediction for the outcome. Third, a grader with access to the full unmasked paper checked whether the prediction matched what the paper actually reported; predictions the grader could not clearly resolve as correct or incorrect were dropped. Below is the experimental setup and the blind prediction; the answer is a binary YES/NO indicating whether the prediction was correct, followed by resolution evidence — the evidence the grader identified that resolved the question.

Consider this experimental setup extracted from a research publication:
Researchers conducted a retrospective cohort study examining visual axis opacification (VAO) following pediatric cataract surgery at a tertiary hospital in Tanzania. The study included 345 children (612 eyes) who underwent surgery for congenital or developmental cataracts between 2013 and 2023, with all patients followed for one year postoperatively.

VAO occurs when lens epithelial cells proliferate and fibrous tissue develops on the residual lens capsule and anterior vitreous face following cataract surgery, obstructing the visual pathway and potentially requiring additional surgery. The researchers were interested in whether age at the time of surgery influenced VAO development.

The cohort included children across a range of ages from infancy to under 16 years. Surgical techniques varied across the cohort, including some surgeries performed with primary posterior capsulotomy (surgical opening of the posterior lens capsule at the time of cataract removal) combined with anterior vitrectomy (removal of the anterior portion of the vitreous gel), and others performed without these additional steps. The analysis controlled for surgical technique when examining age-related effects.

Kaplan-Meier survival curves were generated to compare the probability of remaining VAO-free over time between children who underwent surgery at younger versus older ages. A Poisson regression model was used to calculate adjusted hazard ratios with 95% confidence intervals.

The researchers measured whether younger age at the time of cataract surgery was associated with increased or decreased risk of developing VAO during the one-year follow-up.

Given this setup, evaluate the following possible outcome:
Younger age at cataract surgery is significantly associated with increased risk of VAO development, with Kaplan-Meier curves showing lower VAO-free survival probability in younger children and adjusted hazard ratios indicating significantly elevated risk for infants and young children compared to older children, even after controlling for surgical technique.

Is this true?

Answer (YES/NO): YES